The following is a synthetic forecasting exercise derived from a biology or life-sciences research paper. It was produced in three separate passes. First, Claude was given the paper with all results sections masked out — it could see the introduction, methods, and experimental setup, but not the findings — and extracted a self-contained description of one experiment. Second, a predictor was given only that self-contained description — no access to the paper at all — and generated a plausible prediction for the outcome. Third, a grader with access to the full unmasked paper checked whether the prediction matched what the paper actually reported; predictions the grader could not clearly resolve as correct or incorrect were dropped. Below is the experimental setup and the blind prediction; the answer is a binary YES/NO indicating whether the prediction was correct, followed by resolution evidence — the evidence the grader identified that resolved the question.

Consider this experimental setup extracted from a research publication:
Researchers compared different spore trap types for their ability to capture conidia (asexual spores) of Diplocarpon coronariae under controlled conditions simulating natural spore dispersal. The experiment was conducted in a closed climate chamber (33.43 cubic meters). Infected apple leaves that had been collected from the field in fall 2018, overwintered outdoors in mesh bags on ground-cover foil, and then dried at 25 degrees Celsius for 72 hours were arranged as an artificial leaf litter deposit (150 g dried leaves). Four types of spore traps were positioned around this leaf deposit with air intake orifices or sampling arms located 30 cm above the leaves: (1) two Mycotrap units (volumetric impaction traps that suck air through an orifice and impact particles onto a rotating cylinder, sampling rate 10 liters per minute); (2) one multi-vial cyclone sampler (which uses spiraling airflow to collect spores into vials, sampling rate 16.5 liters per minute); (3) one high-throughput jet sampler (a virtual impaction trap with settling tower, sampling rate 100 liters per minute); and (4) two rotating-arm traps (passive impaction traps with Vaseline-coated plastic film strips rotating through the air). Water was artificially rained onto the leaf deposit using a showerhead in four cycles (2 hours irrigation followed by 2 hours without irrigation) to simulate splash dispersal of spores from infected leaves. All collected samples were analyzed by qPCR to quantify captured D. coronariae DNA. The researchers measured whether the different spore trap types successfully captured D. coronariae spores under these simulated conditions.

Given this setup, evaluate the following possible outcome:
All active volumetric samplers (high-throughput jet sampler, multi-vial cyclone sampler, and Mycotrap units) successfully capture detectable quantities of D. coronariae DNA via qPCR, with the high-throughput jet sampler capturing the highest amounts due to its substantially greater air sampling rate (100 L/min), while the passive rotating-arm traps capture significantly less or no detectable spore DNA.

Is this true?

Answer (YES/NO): NO